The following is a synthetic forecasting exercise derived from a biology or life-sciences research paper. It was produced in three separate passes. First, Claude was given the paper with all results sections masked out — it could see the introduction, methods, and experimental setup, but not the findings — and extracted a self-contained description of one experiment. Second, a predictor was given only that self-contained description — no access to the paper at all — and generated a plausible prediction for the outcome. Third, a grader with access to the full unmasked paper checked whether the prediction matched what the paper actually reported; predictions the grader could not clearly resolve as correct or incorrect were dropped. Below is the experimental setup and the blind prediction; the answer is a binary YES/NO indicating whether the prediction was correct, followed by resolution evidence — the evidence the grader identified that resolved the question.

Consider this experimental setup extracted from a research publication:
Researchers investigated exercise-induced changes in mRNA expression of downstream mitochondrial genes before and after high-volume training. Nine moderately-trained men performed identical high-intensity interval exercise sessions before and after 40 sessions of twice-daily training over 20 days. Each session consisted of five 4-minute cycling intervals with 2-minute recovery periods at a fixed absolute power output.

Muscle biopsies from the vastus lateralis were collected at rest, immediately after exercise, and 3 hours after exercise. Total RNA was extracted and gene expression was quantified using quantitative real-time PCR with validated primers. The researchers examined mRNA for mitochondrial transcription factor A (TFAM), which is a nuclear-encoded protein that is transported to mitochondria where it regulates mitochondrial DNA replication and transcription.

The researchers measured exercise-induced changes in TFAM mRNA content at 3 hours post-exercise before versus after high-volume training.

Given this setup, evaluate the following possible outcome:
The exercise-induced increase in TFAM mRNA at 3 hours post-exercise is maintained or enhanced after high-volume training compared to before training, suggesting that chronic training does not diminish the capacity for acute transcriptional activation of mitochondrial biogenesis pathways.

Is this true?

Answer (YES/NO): NO